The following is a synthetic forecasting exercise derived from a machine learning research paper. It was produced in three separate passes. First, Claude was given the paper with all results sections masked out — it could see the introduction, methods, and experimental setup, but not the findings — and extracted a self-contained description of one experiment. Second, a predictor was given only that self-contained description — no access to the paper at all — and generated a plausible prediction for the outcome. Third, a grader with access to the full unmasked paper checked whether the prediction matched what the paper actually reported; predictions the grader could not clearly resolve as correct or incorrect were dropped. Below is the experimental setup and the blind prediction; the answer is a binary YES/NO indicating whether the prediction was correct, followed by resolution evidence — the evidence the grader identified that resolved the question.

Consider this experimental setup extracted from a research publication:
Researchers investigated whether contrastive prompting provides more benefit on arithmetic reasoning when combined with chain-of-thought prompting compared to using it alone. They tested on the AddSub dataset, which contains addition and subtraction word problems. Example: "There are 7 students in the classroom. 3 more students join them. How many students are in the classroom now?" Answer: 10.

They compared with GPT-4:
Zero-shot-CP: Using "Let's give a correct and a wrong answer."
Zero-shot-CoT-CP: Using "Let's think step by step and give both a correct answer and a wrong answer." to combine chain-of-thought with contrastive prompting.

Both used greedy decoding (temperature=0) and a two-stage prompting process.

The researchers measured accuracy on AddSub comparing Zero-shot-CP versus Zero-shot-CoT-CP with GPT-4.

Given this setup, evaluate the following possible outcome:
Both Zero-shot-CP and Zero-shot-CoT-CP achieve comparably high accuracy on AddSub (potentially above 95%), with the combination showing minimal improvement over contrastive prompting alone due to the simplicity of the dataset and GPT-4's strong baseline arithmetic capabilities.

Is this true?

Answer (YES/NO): NO